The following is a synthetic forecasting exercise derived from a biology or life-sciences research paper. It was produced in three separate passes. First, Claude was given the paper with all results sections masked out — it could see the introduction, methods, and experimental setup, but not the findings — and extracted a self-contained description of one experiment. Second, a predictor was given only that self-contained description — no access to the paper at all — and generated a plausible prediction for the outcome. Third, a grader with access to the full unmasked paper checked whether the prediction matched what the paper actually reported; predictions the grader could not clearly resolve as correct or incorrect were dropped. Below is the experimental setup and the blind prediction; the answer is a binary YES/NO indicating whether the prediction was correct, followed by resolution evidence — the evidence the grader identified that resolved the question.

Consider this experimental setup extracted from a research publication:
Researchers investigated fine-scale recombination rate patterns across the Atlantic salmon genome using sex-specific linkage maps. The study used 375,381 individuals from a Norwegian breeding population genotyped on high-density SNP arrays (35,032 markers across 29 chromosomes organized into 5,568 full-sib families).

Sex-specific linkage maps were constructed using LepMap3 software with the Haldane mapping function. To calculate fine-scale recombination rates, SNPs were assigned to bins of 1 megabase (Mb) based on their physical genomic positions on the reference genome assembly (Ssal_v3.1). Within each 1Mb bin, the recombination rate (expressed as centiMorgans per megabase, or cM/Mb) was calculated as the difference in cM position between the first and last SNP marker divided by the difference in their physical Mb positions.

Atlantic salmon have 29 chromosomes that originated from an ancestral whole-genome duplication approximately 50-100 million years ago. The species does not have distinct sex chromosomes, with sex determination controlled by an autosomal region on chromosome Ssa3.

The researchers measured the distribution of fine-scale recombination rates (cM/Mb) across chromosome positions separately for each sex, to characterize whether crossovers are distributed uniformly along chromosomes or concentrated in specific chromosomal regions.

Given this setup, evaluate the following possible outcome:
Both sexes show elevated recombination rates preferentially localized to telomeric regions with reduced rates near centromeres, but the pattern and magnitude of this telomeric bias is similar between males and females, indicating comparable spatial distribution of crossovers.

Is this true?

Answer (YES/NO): NO